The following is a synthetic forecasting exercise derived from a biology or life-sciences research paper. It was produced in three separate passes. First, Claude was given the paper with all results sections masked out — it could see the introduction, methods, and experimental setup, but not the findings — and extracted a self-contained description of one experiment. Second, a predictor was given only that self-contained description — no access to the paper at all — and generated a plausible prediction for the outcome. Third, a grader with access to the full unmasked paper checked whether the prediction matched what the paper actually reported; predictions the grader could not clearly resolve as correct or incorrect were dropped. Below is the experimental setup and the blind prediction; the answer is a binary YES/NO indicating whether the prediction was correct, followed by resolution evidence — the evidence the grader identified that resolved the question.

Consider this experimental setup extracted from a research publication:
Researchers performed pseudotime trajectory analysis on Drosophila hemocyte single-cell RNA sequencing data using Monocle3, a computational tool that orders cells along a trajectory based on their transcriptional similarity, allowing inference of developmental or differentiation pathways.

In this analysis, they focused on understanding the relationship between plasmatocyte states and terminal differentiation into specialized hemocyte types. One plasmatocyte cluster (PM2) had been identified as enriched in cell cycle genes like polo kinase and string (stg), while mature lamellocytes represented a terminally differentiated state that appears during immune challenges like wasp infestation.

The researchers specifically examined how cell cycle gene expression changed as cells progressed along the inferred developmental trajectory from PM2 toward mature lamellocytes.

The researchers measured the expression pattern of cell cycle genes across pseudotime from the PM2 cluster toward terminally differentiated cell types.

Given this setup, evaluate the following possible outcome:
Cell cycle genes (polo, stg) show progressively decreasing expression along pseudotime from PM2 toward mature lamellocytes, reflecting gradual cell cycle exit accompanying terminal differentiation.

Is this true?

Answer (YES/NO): YES